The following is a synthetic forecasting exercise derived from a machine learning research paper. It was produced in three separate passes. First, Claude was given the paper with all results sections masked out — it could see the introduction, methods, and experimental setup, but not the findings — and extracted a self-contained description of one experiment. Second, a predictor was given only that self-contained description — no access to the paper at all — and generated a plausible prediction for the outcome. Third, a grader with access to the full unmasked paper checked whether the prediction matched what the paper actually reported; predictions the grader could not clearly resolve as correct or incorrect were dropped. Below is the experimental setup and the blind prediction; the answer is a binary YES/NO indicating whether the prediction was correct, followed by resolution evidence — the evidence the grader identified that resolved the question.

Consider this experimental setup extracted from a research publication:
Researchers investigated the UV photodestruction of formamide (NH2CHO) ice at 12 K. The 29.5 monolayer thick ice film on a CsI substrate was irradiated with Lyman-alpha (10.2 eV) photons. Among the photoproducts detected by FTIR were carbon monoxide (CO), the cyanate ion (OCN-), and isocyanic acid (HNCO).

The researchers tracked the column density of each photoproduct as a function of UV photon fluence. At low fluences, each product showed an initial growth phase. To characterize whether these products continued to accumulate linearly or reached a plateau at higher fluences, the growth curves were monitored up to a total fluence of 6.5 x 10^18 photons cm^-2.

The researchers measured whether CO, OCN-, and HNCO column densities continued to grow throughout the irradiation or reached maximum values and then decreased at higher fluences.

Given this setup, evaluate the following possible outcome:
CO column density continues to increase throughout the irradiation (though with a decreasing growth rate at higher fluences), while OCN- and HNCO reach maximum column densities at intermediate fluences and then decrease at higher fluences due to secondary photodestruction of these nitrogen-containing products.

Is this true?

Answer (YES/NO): NO